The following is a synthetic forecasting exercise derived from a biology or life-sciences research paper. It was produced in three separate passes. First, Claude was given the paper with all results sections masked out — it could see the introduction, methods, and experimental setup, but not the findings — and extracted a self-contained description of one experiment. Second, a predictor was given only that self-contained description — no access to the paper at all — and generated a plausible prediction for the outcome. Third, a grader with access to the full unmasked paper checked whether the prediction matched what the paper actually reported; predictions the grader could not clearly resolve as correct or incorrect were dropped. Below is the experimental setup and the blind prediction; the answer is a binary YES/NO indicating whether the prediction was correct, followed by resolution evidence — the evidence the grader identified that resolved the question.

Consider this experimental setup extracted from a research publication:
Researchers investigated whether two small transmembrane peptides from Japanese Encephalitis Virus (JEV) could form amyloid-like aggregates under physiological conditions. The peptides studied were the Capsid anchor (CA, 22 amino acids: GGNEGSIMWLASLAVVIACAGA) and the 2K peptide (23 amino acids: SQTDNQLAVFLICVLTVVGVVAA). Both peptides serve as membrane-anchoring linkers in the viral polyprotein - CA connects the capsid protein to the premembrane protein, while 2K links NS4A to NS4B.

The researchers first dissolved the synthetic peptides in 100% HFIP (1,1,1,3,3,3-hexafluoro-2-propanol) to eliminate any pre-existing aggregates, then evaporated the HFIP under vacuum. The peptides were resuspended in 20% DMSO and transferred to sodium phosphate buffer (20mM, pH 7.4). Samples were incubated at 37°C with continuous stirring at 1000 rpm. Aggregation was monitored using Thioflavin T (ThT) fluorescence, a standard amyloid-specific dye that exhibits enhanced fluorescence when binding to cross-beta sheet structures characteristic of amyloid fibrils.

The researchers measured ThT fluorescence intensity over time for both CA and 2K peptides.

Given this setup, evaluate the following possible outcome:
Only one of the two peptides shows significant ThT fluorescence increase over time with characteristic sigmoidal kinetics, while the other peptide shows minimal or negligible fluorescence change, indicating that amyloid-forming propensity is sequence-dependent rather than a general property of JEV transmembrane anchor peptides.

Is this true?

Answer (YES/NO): NO